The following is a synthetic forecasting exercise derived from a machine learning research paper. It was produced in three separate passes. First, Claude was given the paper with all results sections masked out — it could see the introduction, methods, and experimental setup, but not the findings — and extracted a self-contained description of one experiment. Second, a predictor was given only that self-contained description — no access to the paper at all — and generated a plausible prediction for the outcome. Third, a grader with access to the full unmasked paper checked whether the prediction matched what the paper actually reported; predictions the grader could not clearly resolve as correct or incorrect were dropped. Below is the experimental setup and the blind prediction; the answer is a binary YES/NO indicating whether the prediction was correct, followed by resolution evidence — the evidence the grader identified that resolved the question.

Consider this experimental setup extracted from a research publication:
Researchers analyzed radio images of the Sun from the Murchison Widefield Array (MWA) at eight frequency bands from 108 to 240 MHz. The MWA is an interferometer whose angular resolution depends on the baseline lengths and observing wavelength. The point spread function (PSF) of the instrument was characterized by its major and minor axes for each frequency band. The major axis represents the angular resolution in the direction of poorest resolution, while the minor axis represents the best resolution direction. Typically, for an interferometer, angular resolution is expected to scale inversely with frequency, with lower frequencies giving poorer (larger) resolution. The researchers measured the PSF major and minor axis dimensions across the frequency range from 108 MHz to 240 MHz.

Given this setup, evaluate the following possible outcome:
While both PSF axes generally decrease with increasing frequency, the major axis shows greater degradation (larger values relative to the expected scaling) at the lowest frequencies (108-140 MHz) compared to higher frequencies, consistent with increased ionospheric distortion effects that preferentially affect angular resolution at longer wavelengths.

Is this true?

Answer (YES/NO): NO